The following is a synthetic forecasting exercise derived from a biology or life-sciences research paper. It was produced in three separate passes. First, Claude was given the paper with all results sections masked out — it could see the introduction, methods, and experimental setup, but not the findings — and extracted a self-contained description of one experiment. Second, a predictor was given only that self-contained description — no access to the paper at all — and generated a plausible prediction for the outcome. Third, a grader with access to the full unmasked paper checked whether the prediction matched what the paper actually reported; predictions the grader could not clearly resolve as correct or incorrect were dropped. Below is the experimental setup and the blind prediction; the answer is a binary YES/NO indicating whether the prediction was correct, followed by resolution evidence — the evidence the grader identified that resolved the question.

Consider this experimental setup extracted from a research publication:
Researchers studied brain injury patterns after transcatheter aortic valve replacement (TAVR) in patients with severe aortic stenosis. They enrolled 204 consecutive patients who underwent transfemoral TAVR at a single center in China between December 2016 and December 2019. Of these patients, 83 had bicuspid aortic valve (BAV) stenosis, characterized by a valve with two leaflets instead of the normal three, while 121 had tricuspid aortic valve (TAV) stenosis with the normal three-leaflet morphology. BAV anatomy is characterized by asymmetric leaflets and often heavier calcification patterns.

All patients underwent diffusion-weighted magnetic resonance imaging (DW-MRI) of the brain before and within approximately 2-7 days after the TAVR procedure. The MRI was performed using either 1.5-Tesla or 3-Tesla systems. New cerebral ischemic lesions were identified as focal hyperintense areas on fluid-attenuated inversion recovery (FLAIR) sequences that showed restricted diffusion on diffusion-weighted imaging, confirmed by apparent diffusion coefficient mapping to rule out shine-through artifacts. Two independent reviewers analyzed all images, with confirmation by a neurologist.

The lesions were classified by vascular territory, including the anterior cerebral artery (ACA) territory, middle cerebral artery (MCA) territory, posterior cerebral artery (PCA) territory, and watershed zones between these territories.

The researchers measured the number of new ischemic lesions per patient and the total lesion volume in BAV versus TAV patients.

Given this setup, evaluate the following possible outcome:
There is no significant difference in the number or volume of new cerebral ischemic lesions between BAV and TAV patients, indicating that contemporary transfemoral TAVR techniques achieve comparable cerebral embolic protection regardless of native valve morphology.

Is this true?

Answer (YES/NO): NO